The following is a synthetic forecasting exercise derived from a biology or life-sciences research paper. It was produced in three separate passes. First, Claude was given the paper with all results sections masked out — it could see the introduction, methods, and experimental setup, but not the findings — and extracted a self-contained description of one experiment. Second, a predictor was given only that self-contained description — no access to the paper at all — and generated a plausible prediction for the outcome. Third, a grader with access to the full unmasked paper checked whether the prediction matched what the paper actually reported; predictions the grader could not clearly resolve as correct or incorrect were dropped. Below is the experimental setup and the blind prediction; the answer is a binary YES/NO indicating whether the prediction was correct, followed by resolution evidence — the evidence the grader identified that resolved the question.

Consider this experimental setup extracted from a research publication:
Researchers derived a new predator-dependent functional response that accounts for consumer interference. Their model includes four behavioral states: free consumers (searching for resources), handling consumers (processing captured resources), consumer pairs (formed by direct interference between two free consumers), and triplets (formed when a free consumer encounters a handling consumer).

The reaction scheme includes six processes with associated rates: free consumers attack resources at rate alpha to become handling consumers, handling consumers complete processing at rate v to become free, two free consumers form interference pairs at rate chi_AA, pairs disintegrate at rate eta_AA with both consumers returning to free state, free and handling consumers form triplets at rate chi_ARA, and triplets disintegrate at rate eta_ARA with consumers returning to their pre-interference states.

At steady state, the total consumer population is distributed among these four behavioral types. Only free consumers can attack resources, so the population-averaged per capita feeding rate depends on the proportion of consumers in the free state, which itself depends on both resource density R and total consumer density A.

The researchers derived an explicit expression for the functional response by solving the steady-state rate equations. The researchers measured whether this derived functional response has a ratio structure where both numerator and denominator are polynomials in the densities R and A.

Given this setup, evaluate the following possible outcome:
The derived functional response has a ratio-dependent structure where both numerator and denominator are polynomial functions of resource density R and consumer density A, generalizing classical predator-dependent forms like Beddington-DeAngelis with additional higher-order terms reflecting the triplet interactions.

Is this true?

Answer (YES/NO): NO